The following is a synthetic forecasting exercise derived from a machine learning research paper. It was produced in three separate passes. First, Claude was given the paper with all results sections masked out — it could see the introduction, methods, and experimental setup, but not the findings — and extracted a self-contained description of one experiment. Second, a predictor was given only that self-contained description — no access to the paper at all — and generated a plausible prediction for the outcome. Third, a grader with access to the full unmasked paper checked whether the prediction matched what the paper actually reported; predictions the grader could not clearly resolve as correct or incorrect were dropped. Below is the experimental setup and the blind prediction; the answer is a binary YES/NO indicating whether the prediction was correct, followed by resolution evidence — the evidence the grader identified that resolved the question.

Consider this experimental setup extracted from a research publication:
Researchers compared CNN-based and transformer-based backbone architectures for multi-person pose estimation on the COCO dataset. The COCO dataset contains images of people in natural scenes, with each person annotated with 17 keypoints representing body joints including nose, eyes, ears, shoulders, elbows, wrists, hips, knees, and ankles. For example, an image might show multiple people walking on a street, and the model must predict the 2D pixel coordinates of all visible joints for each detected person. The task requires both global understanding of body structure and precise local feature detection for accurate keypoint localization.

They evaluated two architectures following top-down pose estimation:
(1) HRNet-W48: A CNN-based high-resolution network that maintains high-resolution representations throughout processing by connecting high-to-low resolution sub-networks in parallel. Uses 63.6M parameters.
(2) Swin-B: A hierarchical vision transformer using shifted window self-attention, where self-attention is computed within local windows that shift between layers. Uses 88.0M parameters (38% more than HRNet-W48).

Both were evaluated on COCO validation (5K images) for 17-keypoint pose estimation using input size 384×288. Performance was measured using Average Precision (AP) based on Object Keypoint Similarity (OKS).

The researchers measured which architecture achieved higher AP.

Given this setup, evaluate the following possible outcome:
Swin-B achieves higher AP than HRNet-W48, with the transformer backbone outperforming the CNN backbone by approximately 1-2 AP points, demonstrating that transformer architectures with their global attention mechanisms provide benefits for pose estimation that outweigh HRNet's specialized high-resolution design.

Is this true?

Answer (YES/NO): NO